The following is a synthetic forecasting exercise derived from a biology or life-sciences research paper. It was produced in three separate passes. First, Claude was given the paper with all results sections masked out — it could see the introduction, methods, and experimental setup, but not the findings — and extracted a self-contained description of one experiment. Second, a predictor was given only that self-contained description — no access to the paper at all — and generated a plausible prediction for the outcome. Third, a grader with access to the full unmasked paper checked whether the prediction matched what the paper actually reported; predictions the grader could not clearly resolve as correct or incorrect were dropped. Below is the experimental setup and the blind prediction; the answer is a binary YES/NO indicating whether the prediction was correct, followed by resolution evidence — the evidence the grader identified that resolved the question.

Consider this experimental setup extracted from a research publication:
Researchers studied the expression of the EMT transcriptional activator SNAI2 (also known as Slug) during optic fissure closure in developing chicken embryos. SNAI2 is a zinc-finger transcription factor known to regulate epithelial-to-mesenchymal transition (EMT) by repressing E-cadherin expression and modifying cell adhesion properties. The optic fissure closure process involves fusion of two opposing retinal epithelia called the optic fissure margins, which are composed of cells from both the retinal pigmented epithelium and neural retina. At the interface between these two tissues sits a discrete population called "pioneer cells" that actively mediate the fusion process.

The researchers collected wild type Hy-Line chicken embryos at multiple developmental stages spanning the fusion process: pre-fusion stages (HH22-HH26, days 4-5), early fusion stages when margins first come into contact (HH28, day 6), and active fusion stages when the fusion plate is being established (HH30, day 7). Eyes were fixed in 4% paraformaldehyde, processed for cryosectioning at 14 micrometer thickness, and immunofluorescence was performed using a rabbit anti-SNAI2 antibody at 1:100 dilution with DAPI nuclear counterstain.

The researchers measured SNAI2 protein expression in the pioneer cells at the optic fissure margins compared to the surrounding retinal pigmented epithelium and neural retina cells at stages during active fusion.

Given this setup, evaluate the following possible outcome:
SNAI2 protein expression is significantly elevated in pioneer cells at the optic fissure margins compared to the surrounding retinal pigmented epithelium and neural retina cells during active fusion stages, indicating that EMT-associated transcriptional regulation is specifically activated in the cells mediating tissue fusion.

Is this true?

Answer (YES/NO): NO